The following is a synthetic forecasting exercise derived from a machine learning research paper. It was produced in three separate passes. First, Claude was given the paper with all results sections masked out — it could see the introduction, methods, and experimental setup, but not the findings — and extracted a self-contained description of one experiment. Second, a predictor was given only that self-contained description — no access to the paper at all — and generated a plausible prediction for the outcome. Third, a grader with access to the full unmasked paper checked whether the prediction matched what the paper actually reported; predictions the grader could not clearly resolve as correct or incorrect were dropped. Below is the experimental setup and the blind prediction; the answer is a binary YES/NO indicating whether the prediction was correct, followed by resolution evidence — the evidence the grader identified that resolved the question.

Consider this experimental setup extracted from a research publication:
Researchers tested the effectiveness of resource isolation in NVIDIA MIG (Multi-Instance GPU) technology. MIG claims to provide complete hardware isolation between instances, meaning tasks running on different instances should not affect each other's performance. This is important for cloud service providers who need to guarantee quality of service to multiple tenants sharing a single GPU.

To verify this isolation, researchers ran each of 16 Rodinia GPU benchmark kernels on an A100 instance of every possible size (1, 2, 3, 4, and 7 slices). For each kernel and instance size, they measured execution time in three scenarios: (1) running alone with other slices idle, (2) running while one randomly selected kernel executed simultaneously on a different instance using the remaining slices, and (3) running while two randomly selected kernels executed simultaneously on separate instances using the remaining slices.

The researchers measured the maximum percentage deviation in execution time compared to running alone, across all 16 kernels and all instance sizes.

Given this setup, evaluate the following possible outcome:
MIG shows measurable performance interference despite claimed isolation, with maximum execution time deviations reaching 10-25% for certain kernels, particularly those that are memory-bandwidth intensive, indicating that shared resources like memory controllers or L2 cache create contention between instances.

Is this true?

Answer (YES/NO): NO